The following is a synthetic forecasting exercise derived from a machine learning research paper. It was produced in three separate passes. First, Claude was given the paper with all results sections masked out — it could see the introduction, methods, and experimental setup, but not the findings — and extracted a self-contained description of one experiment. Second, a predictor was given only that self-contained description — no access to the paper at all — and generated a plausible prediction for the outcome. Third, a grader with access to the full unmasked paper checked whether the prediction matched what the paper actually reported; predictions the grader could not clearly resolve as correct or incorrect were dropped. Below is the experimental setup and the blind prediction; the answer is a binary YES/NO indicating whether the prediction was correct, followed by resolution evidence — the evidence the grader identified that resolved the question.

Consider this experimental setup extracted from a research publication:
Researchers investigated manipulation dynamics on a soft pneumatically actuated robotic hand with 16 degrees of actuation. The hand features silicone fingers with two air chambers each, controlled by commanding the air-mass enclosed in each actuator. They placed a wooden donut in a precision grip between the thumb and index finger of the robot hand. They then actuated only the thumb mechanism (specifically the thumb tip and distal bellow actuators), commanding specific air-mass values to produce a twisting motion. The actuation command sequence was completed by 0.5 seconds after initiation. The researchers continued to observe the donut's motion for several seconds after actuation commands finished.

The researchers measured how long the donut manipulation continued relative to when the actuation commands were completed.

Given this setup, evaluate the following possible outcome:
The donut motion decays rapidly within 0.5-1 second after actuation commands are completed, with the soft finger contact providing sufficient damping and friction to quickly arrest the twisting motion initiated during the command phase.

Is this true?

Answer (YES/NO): NO